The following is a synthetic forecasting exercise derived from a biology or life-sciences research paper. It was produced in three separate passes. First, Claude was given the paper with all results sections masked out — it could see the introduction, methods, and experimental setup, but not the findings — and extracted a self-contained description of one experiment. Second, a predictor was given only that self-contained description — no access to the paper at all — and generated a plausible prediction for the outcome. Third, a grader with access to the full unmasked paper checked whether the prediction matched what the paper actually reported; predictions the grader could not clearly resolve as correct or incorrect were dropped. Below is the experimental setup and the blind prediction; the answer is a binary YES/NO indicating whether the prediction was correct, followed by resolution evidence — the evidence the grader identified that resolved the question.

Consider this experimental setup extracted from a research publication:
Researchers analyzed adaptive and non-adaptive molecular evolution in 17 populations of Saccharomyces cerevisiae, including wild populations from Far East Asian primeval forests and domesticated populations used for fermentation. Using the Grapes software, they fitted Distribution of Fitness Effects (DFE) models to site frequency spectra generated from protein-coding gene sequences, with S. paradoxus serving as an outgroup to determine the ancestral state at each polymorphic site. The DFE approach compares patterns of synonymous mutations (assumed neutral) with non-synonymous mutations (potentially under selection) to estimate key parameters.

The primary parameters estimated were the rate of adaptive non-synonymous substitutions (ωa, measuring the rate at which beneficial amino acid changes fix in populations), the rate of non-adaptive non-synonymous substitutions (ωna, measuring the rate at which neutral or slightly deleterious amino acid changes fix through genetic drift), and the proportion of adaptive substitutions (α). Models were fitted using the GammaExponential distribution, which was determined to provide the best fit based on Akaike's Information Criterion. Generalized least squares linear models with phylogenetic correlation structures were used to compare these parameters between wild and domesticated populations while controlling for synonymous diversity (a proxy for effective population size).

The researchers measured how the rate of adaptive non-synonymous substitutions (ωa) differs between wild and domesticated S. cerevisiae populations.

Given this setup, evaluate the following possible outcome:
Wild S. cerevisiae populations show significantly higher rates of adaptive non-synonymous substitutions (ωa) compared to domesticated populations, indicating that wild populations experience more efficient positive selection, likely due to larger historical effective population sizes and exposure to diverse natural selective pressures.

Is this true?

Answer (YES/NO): NO